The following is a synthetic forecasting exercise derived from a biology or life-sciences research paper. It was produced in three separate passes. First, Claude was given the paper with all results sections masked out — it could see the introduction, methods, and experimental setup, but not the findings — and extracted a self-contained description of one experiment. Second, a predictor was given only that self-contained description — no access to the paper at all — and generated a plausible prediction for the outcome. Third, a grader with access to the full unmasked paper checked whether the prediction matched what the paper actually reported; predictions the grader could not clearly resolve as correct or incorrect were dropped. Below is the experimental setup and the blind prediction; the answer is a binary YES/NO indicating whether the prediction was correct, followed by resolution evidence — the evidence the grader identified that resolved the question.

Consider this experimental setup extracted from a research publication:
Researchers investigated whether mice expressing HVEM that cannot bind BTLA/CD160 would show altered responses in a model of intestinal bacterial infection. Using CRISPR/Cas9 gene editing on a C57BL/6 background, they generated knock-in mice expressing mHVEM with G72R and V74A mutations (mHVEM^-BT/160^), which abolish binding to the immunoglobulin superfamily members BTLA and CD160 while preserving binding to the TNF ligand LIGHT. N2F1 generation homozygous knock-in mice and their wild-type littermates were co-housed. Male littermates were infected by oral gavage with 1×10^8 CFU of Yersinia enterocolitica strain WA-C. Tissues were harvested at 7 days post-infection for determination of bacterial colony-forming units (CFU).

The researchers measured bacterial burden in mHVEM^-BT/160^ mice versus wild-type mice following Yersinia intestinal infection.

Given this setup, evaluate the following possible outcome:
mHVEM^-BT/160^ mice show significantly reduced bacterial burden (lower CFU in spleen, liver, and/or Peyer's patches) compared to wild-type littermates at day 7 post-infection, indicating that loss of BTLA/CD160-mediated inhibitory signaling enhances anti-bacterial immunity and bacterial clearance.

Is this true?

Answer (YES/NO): NO